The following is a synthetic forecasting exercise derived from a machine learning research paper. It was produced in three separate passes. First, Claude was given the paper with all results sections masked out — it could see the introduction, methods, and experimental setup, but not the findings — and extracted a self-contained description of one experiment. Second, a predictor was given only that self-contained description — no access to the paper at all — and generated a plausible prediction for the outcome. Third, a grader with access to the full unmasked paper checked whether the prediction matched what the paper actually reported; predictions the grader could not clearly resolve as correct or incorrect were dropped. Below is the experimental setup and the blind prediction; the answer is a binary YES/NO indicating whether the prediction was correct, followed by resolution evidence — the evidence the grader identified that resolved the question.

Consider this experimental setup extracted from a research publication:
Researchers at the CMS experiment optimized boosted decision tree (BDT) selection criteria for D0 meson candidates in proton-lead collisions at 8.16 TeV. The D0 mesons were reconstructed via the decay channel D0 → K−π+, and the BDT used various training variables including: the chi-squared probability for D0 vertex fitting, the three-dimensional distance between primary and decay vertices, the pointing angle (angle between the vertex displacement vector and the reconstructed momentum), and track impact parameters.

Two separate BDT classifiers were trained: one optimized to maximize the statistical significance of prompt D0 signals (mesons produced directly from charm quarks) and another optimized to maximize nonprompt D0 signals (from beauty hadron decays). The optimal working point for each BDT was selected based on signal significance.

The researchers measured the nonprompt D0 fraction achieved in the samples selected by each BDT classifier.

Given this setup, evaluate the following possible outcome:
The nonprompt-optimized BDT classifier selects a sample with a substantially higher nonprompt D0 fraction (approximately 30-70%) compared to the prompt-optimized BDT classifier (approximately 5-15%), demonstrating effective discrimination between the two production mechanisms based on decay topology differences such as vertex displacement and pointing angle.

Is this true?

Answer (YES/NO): NO